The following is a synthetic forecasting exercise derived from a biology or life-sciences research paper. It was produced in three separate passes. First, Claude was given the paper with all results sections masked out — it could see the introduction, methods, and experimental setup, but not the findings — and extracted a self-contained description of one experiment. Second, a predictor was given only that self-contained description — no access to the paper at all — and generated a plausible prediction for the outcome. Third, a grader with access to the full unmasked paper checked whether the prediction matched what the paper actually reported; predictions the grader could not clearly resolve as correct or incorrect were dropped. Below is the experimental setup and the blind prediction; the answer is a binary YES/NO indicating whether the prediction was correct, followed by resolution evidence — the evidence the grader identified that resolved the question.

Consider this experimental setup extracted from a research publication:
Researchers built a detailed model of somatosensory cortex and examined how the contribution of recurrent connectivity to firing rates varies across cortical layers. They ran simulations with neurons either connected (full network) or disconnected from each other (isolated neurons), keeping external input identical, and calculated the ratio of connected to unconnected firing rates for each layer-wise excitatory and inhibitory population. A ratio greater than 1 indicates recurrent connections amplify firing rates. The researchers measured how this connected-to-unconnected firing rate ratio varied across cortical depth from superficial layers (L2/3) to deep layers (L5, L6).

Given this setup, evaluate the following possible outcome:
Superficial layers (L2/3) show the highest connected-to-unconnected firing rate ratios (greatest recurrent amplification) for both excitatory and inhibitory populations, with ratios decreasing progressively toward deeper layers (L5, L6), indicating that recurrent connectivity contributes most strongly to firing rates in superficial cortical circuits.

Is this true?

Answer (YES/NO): NO